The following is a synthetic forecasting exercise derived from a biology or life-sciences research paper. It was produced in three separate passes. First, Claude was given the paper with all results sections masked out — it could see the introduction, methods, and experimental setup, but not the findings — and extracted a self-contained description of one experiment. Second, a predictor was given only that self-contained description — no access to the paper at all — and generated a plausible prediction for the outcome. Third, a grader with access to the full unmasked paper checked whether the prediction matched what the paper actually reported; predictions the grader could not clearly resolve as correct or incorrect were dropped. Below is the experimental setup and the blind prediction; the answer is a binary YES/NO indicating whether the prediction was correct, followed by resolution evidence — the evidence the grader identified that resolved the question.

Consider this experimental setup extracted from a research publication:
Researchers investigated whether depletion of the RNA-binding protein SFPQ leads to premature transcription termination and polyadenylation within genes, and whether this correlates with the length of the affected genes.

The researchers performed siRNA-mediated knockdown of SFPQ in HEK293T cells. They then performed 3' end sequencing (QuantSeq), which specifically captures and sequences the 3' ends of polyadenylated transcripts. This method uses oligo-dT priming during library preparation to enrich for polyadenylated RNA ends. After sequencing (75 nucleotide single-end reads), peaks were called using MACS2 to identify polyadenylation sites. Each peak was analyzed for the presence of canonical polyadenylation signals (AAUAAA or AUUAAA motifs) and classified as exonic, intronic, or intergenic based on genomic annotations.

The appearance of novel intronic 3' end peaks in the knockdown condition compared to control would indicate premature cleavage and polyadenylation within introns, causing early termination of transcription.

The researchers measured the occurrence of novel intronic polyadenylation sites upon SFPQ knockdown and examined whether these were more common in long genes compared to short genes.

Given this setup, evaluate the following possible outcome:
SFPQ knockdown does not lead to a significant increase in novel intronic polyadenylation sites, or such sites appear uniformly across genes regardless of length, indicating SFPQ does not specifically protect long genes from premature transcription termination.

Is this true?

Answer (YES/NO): NO